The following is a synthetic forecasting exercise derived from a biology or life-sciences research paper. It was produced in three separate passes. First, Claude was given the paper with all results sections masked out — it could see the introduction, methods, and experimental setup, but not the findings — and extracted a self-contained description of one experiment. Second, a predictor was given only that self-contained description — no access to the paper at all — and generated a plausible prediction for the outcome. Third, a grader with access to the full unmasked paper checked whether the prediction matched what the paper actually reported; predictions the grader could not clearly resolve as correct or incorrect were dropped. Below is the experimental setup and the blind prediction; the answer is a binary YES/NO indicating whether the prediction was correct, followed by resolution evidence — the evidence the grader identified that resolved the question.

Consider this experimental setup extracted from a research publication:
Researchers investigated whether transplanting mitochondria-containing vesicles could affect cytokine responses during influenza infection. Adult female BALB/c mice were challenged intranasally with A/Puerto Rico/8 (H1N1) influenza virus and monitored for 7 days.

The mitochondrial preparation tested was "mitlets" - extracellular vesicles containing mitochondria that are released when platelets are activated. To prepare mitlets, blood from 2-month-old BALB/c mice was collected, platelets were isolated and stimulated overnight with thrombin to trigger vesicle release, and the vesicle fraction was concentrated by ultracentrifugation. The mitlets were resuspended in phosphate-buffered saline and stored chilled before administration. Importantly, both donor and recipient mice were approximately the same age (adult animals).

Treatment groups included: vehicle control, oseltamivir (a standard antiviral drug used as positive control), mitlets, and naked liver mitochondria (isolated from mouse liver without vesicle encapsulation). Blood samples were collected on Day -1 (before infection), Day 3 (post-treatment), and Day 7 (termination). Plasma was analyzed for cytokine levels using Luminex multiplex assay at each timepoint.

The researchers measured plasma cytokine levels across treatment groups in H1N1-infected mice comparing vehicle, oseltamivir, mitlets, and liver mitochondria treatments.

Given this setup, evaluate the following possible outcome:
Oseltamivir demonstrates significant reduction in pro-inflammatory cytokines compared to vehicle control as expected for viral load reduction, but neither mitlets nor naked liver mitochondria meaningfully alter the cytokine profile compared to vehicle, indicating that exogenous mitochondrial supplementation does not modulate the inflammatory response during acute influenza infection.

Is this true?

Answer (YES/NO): NO